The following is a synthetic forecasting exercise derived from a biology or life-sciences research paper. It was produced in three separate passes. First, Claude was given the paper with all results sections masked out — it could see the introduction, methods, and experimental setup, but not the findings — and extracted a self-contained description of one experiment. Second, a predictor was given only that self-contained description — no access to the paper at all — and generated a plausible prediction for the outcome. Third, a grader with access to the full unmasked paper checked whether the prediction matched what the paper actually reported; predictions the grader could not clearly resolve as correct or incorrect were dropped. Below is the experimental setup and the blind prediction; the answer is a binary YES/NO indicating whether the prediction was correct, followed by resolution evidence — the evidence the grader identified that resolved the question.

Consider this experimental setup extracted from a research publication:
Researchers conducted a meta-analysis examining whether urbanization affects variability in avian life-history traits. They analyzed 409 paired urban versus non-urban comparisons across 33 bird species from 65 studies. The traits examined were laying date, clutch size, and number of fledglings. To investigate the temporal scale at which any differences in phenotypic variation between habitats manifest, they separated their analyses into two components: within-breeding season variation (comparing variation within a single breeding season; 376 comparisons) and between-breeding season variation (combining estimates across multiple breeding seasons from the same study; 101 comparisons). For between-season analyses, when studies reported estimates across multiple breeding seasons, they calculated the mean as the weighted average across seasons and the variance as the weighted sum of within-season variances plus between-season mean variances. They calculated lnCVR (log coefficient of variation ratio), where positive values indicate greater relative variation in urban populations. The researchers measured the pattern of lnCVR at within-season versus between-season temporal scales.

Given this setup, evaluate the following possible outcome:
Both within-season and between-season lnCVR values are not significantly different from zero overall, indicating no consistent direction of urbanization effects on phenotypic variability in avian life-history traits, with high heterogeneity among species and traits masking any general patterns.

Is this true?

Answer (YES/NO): NO